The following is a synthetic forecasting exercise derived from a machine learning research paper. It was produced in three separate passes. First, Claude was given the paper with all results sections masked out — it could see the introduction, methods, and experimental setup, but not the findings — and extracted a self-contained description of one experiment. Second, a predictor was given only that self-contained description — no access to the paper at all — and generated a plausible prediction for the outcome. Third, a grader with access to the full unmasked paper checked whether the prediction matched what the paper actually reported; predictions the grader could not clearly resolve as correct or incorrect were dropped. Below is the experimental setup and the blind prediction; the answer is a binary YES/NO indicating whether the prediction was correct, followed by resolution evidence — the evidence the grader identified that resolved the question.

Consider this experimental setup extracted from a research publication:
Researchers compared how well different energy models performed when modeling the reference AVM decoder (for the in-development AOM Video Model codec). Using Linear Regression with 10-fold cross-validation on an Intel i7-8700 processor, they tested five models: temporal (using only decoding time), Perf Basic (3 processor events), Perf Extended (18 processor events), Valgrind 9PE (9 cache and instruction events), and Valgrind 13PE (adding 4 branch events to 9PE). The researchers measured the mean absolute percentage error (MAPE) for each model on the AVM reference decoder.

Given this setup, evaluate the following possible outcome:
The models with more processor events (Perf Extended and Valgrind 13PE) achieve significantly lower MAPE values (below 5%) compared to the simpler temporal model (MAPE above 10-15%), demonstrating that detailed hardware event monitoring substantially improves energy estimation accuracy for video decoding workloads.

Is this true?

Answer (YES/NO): NO